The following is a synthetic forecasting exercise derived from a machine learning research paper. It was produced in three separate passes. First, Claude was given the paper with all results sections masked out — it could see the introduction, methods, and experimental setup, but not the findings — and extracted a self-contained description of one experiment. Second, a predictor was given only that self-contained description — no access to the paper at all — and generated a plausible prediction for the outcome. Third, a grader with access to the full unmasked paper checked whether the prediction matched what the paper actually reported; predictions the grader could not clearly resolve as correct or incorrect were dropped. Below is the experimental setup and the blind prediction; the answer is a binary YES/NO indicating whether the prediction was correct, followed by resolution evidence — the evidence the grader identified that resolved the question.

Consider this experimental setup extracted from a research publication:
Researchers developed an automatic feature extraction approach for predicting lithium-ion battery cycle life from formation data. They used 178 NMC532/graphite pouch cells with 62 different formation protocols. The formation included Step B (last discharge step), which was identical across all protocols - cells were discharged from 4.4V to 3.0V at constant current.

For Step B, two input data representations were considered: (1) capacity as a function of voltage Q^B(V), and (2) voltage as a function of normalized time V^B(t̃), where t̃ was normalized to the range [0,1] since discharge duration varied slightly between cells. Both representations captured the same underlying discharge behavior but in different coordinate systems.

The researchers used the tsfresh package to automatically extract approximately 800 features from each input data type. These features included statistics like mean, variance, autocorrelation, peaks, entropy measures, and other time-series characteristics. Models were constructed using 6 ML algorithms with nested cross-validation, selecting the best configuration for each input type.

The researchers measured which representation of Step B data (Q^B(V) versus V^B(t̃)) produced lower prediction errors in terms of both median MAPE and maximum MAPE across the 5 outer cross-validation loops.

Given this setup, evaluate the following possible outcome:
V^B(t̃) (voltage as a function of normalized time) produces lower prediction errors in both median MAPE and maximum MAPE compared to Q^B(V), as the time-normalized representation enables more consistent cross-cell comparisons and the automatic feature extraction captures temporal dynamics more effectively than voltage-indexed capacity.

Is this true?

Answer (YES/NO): NO